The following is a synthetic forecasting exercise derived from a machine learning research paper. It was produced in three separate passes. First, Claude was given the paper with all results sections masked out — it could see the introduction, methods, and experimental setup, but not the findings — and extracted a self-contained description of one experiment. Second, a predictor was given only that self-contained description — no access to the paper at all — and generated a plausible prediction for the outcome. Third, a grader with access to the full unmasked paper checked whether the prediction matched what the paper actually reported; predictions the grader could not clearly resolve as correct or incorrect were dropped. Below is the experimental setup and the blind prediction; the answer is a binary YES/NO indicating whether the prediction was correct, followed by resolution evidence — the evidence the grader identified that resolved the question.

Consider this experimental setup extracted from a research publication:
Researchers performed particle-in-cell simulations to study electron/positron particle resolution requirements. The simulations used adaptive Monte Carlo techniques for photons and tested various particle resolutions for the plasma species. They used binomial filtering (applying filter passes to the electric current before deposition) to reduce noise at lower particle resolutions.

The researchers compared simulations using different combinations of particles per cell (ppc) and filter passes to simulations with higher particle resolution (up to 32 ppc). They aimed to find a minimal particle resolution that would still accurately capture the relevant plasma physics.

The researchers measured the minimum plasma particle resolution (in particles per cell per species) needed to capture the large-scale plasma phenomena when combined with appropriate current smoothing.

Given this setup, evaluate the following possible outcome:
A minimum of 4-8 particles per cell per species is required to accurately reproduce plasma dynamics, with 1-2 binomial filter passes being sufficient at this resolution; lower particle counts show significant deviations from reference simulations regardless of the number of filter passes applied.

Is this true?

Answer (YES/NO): NO